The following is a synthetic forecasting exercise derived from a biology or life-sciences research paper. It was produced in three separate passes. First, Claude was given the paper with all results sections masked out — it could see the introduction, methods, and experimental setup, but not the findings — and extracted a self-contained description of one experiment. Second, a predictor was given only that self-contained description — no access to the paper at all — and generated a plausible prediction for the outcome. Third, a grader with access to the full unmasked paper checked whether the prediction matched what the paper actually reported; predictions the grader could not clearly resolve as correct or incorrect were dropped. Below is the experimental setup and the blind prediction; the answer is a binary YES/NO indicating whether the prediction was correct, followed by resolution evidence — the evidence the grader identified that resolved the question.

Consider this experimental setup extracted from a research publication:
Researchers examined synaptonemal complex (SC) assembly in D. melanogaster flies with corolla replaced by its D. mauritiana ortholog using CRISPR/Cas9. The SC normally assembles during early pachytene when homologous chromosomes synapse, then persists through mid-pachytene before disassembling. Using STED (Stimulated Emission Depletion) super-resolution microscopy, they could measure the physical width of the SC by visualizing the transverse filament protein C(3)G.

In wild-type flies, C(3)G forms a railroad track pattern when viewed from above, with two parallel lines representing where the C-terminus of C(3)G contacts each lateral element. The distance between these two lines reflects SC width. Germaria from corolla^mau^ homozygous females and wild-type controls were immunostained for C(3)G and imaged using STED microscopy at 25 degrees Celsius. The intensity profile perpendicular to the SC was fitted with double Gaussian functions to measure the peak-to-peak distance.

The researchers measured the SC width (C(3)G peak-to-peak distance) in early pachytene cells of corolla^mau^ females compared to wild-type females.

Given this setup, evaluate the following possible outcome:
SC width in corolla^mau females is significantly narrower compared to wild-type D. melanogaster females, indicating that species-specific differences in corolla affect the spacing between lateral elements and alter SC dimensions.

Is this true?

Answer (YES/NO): NO